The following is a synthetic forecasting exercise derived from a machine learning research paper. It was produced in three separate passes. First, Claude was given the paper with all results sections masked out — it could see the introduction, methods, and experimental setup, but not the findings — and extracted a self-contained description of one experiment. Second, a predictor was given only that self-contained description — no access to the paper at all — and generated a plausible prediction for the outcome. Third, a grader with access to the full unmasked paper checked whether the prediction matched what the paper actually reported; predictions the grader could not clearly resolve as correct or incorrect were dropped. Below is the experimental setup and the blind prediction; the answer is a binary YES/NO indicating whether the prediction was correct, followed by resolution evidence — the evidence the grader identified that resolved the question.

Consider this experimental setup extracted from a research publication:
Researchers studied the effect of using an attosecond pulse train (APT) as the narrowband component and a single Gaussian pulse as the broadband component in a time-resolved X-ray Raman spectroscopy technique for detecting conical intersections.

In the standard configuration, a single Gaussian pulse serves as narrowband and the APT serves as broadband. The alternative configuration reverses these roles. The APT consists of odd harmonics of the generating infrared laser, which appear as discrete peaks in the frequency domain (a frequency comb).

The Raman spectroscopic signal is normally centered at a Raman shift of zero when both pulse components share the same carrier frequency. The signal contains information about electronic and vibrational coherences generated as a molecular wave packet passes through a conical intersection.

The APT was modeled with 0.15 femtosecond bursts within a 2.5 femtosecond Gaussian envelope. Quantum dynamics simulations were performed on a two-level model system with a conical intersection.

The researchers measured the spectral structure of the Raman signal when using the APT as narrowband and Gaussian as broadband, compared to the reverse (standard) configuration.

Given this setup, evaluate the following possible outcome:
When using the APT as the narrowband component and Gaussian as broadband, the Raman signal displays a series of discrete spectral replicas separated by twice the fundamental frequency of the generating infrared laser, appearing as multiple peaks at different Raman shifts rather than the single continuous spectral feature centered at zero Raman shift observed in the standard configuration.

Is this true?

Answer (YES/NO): YES